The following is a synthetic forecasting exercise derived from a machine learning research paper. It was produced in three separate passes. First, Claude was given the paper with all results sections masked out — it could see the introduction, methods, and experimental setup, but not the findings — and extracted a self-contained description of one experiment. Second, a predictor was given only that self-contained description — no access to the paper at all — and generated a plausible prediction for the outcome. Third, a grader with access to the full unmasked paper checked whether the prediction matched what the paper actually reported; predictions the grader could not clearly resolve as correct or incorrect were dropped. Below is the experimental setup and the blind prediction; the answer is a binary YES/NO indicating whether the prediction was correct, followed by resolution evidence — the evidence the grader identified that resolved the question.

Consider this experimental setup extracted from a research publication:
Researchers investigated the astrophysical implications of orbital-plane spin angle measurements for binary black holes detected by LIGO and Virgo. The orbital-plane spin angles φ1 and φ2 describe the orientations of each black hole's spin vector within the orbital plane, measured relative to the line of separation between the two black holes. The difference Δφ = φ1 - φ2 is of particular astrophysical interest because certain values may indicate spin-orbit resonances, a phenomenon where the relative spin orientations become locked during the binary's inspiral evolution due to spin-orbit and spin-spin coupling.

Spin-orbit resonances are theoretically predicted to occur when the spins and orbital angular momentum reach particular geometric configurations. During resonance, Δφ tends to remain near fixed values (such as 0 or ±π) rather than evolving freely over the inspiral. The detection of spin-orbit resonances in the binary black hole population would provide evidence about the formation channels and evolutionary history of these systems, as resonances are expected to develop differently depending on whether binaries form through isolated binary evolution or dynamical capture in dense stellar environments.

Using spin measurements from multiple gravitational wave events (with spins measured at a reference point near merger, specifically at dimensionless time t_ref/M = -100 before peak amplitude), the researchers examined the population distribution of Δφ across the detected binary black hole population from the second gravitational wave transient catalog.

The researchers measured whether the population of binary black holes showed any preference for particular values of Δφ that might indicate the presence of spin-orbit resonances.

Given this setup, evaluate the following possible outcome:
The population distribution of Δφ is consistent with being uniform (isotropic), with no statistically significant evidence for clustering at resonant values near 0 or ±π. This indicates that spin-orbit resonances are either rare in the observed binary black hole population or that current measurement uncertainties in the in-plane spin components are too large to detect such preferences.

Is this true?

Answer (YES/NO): NO